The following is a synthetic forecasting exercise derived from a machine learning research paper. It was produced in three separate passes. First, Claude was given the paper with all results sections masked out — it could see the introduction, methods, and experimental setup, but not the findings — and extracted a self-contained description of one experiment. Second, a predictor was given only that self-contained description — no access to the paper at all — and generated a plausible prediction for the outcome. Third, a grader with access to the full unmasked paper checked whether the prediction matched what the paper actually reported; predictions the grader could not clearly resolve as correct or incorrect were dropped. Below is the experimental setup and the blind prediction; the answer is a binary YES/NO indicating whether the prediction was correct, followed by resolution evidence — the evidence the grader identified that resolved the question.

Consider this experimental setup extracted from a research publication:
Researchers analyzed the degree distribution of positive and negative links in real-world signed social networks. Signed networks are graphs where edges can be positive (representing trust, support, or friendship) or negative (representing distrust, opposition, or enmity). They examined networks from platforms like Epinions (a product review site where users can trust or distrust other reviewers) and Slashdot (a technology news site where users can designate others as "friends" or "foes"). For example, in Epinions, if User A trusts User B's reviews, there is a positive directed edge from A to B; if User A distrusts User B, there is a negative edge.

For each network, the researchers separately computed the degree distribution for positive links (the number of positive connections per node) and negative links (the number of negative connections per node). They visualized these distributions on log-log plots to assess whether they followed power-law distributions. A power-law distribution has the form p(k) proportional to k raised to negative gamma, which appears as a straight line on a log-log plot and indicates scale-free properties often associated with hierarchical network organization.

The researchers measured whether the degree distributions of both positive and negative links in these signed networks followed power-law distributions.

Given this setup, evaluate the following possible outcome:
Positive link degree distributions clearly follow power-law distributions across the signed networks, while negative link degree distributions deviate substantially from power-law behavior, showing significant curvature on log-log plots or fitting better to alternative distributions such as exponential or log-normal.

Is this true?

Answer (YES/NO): NO